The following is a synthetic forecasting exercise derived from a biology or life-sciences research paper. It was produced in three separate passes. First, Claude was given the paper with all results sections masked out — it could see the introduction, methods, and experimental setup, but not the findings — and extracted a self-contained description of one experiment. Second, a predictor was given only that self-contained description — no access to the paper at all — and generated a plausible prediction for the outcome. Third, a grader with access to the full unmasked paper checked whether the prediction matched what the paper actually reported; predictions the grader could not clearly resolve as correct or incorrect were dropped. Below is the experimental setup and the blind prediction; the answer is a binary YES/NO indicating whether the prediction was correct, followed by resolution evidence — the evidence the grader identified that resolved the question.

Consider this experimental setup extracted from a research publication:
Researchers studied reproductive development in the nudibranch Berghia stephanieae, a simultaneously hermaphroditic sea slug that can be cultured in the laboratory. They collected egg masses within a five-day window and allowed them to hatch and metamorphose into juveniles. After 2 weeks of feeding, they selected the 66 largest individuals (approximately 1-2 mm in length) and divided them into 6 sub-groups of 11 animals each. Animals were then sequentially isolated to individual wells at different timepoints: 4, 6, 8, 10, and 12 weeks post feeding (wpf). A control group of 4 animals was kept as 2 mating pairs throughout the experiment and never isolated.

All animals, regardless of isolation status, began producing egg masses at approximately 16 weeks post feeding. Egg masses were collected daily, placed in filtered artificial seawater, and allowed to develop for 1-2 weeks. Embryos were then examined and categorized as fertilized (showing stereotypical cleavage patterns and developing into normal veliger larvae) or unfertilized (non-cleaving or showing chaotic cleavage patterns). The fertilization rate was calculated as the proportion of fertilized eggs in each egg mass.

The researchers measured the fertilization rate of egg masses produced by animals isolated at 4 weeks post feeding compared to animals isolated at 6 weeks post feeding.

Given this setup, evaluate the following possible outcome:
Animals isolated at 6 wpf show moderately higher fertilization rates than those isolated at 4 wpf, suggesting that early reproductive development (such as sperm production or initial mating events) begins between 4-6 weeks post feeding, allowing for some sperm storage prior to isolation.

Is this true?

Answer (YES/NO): NO